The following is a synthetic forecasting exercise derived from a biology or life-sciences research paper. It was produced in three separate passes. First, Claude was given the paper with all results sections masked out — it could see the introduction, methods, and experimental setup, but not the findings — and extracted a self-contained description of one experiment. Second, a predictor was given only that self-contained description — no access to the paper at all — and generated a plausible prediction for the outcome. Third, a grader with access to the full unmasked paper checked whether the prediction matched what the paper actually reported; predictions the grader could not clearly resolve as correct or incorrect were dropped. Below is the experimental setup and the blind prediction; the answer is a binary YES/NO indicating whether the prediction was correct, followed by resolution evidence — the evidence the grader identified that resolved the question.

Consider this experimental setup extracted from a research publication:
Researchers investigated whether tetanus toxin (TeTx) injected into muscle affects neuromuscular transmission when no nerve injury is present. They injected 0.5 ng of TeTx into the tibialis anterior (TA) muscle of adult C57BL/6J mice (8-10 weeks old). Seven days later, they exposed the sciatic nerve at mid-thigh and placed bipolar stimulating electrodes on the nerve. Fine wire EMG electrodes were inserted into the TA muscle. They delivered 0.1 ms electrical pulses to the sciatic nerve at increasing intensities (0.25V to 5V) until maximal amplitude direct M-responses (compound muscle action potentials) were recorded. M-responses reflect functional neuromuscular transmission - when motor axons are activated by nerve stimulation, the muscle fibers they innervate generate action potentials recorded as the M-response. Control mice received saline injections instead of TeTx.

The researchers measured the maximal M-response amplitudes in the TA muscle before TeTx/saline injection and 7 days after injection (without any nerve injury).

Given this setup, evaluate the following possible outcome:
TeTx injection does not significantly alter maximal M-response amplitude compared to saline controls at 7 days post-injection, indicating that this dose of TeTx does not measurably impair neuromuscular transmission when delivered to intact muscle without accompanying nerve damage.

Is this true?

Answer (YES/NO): YES